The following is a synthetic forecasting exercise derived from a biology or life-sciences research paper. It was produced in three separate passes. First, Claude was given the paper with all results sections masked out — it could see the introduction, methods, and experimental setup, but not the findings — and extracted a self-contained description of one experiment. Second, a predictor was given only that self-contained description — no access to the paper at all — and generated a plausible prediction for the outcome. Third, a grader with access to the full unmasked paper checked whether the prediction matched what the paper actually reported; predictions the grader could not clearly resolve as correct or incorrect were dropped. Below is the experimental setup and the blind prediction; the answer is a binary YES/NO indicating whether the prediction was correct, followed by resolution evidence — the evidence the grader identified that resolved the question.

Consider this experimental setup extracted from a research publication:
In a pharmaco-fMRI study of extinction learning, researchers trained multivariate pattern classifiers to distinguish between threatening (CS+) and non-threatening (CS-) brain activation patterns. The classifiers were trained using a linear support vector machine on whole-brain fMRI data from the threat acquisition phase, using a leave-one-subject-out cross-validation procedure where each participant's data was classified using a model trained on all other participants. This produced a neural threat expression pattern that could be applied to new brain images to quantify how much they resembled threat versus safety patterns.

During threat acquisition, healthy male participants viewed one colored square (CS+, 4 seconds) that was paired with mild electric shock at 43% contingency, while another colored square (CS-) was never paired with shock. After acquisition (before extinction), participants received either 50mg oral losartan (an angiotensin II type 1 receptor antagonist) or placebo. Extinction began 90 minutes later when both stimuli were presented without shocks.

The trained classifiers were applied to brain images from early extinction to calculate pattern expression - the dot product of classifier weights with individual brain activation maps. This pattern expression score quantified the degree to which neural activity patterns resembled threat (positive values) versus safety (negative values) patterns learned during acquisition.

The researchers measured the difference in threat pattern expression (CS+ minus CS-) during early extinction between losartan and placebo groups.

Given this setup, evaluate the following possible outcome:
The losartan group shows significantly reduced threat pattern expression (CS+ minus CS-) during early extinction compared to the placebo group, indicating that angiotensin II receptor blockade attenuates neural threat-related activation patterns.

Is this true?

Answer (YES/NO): YES